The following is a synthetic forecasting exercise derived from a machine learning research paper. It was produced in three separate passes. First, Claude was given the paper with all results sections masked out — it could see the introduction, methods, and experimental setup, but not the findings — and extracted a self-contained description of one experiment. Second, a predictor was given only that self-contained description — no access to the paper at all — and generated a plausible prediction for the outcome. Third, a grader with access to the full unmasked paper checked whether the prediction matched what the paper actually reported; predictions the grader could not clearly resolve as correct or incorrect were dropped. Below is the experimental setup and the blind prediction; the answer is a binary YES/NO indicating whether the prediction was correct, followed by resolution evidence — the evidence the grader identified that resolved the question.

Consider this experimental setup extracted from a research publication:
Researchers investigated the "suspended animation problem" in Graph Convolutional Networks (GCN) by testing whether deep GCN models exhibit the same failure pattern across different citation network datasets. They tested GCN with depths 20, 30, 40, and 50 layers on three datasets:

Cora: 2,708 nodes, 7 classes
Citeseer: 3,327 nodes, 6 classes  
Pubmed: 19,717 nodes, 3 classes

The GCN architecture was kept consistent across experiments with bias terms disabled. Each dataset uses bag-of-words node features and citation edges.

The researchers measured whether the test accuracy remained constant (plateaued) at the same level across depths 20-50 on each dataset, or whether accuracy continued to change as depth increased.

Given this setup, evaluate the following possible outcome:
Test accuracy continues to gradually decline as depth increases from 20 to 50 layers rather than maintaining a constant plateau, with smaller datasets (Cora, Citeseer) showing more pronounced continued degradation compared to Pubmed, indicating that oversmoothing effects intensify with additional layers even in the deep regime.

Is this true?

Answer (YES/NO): NO